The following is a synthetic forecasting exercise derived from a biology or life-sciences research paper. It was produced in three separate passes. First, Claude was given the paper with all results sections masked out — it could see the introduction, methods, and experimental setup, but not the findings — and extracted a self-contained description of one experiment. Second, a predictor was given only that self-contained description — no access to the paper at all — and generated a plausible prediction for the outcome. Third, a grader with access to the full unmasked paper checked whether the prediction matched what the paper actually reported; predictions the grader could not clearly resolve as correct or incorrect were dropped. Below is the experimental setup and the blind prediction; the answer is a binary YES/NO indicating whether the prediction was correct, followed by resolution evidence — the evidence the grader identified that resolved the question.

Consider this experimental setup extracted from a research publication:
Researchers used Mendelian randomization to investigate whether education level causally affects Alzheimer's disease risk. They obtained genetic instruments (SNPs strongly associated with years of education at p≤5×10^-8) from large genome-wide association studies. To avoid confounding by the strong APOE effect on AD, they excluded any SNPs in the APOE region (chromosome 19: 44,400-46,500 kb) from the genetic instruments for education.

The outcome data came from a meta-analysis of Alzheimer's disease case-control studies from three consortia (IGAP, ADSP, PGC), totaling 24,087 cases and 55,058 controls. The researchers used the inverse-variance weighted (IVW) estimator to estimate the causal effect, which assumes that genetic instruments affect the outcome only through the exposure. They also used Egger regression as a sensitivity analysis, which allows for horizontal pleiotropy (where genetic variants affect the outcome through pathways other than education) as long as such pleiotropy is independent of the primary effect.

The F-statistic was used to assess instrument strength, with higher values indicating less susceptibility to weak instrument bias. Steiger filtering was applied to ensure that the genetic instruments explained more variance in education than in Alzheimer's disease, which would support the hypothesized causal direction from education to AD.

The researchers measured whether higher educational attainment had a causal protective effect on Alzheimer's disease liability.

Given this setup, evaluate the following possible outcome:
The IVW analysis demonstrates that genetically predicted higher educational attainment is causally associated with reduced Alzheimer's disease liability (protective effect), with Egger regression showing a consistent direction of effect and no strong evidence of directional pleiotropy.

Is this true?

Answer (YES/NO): NO